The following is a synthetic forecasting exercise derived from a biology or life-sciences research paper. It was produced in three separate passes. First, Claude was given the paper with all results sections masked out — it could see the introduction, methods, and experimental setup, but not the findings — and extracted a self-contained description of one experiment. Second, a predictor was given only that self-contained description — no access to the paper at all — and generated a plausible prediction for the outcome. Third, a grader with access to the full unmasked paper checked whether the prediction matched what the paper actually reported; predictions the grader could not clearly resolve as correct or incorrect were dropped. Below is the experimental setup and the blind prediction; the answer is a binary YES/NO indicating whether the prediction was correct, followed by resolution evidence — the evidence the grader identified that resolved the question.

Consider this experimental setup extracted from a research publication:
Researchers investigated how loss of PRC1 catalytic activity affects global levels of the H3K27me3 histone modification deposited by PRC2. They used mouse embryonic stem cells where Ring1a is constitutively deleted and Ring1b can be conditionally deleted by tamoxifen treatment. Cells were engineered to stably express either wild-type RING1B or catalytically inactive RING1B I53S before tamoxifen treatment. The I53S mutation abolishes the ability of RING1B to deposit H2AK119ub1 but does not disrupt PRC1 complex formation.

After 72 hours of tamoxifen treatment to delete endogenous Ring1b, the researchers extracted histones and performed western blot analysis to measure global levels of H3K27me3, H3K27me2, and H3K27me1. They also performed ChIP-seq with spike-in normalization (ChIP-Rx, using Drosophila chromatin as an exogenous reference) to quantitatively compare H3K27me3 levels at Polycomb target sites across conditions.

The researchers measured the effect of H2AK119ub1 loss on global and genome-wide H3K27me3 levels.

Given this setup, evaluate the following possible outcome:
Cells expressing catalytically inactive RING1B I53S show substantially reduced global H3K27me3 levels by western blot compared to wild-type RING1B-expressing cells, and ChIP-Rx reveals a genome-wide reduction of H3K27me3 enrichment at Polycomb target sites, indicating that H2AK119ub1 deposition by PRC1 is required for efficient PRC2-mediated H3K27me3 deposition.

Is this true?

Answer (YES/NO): NO